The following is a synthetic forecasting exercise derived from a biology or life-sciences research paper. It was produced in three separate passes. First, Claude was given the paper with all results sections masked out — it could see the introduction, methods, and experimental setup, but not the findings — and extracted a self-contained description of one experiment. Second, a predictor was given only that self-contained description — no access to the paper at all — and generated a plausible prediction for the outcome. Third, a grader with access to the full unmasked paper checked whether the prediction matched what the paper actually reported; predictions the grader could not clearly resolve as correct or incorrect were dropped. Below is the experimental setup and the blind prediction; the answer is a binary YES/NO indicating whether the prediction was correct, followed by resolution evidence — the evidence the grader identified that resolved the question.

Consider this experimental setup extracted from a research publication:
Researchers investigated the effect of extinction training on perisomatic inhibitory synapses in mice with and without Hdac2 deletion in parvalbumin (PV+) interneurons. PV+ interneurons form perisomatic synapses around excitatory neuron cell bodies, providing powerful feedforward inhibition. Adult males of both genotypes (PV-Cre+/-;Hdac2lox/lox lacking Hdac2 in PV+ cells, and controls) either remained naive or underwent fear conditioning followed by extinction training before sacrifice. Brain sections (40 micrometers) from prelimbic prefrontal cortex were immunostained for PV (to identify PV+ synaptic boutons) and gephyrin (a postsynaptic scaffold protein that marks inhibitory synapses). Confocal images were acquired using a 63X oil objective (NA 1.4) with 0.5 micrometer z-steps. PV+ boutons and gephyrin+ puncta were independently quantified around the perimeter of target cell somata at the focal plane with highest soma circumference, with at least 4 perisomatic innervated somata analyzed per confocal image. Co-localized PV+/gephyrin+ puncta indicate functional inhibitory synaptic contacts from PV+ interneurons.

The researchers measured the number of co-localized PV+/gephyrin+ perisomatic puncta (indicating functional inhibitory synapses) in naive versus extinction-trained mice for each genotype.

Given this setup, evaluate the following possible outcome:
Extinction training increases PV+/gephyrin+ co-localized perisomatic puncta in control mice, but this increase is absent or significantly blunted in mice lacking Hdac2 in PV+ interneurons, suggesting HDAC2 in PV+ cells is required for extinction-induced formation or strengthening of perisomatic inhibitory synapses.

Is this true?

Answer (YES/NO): NO